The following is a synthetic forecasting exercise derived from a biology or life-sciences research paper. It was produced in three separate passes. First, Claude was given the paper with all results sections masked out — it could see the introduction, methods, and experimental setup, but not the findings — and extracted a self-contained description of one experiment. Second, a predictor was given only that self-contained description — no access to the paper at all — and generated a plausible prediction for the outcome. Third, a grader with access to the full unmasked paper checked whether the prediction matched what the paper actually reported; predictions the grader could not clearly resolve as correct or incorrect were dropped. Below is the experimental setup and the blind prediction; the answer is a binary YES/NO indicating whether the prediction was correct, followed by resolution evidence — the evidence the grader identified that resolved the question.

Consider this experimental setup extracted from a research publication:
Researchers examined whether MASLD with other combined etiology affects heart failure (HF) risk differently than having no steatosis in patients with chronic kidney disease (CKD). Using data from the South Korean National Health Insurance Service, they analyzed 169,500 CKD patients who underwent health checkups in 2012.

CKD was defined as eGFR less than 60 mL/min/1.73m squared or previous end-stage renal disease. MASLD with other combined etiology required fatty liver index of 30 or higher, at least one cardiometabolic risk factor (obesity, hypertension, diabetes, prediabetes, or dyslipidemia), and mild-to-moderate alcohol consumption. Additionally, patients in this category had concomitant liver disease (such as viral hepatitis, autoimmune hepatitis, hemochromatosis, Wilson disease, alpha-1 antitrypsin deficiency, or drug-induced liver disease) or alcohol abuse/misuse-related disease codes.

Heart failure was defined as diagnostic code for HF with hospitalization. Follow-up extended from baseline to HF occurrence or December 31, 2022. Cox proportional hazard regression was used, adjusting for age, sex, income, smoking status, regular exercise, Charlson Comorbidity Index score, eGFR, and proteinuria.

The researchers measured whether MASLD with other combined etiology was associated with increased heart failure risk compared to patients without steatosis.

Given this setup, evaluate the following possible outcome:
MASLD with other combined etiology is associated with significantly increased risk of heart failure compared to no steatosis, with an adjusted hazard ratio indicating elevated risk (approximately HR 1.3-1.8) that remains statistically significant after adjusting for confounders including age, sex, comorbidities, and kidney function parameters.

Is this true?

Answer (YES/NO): NO